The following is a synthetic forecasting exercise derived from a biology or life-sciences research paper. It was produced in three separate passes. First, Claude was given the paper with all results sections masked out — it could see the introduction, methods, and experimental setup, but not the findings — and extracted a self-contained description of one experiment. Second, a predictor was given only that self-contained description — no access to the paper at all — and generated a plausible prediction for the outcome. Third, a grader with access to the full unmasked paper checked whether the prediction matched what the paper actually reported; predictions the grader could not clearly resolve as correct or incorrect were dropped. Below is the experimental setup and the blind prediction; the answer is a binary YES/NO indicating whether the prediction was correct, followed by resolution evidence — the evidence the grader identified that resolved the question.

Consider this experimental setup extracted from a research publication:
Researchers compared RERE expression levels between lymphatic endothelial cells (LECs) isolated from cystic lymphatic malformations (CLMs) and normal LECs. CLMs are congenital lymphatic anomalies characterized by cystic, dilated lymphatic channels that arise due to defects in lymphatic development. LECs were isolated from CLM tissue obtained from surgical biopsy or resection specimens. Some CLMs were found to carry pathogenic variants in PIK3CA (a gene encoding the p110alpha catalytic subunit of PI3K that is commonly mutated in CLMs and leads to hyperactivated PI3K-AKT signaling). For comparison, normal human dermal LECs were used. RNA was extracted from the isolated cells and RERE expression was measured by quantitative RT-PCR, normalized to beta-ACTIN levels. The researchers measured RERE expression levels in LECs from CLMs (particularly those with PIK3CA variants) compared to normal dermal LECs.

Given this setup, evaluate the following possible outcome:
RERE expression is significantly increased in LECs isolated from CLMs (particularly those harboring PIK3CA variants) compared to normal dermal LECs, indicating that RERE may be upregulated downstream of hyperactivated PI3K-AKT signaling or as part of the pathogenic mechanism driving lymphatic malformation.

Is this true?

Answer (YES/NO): YES